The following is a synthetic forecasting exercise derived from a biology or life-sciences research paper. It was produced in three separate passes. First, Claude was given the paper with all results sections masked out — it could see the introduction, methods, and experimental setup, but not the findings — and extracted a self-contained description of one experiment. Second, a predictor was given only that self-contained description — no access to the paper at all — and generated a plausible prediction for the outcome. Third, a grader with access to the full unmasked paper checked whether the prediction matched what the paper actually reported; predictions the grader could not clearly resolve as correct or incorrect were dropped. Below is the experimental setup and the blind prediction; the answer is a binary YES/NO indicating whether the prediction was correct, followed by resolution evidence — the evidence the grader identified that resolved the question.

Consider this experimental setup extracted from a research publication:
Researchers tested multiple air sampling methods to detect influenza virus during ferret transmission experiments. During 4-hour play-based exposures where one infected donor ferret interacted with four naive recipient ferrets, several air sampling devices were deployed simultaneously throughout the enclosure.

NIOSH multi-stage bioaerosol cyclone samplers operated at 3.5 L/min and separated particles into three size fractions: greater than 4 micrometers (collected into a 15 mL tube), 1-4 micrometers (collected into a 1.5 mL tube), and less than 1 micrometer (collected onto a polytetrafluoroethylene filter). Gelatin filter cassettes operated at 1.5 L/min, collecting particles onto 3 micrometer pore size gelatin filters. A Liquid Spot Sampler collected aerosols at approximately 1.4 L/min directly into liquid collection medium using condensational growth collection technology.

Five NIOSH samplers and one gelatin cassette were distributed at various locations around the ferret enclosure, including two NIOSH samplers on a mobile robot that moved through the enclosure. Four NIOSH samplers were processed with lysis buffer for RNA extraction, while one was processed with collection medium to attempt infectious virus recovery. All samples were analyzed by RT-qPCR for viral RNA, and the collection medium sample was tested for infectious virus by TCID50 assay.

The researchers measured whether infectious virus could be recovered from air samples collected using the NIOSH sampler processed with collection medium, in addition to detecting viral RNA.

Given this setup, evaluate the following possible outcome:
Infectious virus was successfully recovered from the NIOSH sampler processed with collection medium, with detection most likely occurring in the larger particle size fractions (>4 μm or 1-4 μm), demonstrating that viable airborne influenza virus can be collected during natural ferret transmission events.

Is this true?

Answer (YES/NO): NO